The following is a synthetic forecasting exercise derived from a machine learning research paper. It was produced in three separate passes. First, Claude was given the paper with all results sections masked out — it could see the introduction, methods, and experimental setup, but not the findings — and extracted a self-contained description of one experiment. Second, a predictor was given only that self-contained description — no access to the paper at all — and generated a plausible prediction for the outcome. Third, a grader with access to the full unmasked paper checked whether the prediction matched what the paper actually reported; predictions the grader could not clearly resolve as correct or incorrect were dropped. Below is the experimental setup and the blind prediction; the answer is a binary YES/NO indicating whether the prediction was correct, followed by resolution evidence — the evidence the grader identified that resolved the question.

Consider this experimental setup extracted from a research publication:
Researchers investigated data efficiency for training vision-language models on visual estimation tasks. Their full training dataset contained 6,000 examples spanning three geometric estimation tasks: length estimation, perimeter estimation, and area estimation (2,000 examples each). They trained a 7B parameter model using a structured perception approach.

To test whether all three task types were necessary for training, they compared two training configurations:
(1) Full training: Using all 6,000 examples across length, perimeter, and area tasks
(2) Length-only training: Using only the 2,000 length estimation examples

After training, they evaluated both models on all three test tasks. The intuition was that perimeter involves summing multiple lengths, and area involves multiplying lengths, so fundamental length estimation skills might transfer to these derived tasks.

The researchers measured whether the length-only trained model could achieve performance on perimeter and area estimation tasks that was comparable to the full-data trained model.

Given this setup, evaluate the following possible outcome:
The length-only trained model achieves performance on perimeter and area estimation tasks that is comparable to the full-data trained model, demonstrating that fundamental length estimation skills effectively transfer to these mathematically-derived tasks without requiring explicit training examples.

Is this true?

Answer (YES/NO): YES